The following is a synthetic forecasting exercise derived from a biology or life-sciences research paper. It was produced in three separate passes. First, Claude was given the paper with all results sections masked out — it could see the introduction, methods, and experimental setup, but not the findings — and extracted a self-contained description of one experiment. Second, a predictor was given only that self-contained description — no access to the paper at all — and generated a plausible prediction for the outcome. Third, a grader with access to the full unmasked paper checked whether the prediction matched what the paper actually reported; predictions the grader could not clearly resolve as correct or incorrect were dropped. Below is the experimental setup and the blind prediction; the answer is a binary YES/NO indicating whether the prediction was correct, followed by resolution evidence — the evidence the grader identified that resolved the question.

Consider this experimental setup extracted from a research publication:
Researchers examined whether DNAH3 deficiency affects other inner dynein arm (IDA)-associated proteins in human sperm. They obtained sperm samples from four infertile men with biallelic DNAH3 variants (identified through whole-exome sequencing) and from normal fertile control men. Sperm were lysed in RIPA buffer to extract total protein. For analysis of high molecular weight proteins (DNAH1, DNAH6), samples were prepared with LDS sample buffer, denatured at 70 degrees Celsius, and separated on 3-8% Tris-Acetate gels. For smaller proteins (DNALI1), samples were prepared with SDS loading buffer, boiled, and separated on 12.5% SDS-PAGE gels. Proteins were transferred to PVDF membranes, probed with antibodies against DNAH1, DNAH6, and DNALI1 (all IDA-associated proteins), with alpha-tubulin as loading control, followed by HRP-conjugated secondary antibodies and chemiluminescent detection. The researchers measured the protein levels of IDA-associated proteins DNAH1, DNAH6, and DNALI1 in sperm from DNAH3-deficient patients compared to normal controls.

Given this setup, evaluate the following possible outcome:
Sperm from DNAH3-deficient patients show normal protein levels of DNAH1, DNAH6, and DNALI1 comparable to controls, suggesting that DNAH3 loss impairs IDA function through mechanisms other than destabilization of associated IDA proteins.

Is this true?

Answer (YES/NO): NO